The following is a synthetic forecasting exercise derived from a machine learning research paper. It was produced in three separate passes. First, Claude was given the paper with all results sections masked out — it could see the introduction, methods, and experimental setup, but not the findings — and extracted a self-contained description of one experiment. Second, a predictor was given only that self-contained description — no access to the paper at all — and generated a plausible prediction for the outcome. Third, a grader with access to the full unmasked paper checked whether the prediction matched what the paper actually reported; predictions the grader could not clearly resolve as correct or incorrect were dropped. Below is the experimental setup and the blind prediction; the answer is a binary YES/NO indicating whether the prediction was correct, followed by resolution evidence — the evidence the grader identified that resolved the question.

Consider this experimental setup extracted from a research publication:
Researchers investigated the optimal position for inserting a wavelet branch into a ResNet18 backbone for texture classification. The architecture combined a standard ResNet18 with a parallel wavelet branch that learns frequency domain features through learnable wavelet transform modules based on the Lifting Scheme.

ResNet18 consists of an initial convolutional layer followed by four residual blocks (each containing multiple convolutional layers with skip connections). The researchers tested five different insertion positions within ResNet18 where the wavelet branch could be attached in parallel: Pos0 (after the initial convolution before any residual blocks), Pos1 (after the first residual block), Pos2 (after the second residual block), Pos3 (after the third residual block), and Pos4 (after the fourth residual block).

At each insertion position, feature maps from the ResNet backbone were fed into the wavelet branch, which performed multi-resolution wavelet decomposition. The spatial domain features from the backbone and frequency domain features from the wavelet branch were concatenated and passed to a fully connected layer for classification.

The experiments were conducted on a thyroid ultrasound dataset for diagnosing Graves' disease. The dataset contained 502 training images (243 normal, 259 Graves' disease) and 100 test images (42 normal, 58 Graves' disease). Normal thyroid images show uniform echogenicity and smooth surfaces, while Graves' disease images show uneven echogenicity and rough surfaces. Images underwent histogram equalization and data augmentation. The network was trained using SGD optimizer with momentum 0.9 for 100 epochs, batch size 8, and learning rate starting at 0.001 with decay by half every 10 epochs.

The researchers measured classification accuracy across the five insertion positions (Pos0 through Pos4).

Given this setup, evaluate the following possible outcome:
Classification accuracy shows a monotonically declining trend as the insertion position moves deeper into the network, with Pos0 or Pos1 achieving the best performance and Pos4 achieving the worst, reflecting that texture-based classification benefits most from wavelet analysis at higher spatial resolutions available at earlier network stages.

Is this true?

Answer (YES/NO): NO